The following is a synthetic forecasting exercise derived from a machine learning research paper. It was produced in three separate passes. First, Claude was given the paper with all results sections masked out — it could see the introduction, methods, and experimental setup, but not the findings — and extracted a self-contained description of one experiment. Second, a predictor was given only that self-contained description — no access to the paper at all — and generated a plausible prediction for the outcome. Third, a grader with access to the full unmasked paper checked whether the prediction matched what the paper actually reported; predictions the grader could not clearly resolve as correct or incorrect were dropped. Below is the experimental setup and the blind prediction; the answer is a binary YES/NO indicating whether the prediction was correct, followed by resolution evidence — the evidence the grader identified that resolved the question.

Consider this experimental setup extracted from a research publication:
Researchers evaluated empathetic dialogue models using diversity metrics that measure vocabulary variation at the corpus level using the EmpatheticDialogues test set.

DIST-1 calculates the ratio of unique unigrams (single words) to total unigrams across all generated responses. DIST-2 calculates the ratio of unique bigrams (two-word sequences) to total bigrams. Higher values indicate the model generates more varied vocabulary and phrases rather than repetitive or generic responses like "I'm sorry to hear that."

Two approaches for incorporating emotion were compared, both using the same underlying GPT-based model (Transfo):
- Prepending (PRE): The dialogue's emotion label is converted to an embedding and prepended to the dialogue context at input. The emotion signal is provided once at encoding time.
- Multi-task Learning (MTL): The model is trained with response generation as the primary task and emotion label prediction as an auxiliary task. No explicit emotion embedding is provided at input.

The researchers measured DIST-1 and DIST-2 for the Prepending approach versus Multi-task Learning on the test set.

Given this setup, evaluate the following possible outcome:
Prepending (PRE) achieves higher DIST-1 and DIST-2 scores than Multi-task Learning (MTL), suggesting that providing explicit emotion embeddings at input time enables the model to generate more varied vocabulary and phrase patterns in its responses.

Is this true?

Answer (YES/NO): YES